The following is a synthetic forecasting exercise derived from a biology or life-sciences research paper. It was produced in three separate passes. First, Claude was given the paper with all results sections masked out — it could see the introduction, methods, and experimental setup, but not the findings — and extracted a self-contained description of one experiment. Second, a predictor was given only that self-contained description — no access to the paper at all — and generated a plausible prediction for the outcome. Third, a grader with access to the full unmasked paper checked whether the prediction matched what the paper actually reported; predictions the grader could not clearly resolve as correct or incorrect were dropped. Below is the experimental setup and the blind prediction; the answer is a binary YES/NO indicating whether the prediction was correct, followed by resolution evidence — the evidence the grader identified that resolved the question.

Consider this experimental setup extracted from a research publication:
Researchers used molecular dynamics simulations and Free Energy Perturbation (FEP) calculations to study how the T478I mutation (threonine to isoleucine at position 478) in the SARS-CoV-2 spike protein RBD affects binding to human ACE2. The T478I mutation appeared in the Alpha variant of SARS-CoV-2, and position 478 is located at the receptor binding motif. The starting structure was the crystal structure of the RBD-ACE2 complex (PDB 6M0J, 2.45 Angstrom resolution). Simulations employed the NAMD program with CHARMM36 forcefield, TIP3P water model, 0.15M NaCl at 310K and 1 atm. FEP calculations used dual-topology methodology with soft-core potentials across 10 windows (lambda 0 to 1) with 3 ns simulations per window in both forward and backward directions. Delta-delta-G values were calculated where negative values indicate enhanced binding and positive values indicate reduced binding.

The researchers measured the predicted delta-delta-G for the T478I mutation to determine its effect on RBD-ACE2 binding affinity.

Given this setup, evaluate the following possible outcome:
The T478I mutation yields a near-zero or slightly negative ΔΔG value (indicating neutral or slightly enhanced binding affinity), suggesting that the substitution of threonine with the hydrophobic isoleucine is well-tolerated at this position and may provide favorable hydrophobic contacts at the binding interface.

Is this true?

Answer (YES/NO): YES